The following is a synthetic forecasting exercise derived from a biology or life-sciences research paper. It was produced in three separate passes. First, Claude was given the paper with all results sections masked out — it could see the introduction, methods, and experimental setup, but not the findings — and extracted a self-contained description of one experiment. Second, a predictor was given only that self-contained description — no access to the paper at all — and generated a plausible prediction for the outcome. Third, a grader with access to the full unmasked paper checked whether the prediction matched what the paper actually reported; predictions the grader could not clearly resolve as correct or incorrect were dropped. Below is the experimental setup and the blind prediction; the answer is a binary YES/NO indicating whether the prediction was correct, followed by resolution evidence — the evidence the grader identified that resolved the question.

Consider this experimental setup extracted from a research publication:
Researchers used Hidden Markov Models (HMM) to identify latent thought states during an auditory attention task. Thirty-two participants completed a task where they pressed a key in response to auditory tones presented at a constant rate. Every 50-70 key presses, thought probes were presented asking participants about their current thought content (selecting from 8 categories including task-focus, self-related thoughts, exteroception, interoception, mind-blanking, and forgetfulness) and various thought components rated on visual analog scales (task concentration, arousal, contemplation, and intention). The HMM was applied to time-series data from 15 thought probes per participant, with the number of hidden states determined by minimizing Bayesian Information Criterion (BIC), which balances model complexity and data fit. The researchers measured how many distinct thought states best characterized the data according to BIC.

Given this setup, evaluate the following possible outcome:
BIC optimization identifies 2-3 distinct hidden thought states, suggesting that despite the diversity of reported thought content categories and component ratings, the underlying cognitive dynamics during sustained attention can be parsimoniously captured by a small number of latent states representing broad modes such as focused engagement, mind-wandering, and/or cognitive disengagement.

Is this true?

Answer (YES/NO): YES